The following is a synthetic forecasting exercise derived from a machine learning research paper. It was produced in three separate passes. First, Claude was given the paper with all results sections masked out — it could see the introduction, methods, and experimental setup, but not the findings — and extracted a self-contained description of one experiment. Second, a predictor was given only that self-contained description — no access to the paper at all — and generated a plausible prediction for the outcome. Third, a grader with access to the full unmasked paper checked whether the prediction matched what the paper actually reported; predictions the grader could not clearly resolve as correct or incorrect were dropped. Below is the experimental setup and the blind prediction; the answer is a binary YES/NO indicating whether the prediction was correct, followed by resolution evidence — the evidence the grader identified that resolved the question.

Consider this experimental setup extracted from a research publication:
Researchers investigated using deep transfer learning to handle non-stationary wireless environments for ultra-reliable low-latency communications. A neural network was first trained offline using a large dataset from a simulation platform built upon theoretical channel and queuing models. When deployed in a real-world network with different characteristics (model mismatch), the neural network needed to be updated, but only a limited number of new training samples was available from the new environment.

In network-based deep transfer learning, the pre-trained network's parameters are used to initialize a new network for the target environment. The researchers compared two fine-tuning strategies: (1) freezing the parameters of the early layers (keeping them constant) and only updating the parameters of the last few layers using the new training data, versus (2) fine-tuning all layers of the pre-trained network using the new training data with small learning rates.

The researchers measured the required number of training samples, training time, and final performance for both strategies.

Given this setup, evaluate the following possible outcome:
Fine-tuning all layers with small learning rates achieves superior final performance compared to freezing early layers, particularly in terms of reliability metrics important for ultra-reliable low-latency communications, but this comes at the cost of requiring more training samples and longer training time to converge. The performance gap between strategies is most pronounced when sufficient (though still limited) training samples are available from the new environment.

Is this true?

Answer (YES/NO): NO